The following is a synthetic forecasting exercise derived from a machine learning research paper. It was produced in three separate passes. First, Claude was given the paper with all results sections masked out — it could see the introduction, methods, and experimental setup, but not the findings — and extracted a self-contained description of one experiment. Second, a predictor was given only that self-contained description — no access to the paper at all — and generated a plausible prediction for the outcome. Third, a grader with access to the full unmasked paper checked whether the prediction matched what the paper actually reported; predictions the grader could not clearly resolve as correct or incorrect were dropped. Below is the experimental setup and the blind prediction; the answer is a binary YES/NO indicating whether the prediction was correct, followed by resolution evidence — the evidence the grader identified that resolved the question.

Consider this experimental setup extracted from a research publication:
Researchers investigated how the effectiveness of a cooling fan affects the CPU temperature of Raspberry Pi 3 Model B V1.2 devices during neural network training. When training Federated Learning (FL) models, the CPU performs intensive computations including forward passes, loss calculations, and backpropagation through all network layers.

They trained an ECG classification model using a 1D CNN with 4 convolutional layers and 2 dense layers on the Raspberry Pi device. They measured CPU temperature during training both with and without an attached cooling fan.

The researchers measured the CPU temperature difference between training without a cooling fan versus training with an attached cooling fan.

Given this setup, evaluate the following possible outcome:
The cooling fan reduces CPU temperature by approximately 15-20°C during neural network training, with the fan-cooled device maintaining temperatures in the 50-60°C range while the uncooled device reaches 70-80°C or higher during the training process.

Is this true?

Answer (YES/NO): NO